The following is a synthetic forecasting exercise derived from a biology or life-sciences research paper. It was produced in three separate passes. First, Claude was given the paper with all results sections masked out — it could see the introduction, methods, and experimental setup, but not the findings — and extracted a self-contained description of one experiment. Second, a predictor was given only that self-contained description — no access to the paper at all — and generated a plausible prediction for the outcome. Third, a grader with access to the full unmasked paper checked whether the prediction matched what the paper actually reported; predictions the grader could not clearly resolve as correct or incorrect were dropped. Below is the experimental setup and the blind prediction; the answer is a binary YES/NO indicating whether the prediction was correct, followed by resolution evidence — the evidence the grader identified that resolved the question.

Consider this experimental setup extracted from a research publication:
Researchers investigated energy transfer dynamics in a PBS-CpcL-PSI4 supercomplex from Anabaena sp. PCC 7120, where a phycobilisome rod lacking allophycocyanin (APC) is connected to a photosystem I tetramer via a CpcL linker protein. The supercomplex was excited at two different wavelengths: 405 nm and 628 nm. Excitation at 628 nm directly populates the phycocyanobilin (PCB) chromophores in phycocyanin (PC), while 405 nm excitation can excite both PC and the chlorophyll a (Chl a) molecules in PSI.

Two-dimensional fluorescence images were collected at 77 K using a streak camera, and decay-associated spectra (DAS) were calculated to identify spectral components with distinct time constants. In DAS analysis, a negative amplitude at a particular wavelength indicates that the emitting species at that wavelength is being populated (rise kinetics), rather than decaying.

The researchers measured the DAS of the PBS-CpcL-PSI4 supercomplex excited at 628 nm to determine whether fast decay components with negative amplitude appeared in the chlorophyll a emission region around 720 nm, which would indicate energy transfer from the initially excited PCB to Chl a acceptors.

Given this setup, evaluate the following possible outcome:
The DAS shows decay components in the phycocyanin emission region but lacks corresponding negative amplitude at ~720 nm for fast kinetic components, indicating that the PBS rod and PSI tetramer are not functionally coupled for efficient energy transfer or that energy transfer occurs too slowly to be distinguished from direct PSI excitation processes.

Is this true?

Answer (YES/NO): NO